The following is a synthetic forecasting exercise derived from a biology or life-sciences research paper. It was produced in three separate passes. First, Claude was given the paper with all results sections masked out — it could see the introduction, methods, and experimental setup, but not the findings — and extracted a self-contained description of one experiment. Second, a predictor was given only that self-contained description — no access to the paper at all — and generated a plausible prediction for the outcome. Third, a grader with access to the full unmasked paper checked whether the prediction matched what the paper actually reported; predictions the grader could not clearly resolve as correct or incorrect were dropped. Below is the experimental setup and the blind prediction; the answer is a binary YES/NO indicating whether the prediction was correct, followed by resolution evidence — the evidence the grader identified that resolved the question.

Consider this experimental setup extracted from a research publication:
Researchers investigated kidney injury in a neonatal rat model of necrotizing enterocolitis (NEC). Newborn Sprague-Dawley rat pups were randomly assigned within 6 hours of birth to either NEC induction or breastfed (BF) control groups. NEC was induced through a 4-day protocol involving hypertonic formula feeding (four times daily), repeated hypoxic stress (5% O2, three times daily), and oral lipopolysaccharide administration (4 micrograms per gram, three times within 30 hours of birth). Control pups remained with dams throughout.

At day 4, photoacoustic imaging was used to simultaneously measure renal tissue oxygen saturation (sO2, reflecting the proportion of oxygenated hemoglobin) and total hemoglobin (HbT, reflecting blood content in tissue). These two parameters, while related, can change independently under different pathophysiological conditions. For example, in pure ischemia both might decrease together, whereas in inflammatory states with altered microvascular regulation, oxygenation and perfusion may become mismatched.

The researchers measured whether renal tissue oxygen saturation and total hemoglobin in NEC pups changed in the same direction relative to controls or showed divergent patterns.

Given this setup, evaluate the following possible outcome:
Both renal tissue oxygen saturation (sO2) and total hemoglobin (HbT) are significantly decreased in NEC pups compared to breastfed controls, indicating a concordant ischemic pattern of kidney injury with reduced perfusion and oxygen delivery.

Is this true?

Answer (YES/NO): NO